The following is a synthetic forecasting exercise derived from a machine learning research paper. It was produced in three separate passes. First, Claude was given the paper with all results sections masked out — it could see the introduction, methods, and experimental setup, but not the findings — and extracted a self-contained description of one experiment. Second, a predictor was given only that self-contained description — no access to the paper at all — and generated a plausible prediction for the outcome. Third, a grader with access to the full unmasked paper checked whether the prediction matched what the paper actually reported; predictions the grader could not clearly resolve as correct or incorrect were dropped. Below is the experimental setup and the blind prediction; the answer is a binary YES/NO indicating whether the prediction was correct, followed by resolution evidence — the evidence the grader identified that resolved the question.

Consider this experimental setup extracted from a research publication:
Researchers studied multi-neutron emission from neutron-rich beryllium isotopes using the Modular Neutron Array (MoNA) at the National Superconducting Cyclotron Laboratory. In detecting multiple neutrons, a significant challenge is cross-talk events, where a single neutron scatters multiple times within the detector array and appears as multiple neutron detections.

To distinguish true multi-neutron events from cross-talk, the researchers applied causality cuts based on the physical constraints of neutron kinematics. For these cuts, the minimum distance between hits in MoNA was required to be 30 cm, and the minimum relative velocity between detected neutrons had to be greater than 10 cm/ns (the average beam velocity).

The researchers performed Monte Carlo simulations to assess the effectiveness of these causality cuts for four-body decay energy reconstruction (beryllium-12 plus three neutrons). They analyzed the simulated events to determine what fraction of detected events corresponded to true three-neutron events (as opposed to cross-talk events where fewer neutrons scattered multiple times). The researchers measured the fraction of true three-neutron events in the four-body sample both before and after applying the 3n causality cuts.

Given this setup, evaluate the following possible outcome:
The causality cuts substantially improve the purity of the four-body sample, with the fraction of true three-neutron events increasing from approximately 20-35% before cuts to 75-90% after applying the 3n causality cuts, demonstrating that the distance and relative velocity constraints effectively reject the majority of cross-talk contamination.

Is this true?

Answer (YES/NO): NO